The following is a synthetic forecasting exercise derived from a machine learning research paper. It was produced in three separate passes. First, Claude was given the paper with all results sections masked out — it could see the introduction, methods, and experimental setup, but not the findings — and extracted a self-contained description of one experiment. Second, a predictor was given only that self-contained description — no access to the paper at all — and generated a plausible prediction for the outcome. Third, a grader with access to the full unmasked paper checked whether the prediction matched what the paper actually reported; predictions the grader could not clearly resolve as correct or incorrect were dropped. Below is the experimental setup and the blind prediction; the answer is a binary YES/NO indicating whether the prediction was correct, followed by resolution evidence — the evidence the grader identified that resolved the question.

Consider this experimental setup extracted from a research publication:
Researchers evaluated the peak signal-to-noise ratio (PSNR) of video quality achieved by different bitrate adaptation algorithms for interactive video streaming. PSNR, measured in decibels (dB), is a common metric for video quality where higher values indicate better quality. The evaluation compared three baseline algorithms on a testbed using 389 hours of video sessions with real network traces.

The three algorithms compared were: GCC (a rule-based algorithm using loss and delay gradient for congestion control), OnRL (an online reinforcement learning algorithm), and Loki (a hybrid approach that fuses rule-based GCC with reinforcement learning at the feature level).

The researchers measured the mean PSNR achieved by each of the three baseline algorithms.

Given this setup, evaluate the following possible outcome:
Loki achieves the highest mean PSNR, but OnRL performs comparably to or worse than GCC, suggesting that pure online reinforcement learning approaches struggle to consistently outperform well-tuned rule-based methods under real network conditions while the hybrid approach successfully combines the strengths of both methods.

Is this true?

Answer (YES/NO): NO